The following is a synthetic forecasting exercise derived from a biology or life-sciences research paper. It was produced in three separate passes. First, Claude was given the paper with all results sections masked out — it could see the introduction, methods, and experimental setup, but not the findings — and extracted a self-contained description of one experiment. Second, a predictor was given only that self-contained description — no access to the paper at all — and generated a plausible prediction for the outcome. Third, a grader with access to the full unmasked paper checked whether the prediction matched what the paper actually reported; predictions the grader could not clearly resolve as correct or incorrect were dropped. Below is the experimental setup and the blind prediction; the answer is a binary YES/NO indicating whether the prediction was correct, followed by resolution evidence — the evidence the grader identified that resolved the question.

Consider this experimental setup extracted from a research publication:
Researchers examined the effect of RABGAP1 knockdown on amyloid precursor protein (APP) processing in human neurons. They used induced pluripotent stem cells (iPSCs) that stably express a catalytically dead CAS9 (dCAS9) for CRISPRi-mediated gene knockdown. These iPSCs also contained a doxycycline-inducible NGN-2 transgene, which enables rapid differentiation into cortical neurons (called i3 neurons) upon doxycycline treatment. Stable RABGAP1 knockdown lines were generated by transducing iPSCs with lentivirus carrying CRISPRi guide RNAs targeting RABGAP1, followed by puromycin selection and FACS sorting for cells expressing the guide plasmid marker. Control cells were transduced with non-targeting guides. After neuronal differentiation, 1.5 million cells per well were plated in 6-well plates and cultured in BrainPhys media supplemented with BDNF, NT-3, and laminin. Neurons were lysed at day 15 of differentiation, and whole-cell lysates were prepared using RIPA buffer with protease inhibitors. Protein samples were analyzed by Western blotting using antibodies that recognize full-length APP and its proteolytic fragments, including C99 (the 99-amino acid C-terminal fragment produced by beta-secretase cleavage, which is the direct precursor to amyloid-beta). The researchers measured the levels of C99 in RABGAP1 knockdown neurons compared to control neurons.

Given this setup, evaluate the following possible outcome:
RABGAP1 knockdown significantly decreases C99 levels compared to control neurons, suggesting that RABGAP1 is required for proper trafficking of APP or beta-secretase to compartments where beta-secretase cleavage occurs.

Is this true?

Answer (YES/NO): YES